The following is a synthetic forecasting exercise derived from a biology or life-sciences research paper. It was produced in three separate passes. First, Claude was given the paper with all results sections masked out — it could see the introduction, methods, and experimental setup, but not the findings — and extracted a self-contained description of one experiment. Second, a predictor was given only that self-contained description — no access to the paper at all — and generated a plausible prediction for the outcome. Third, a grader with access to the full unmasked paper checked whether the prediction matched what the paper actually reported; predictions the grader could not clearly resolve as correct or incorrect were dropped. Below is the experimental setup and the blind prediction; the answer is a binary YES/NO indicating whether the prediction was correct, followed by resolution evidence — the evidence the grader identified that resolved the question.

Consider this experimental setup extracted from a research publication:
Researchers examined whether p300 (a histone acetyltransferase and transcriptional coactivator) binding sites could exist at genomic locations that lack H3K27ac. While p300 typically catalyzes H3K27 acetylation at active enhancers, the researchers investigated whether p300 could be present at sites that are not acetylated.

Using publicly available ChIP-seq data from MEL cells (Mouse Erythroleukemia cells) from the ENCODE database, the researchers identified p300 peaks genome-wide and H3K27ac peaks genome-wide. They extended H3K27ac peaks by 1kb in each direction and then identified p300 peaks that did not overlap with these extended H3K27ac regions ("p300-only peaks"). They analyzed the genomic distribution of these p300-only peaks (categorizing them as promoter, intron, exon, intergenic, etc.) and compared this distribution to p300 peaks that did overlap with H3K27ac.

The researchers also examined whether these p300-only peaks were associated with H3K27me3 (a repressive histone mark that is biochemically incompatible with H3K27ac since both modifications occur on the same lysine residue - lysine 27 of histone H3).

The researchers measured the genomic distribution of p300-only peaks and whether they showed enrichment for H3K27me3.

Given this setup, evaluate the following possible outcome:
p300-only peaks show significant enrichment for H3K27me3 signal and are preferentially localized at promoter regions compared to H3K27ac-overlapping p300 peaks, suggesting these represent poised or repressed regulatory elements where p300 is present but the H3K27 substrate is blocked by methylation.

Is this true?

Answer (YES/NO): NO